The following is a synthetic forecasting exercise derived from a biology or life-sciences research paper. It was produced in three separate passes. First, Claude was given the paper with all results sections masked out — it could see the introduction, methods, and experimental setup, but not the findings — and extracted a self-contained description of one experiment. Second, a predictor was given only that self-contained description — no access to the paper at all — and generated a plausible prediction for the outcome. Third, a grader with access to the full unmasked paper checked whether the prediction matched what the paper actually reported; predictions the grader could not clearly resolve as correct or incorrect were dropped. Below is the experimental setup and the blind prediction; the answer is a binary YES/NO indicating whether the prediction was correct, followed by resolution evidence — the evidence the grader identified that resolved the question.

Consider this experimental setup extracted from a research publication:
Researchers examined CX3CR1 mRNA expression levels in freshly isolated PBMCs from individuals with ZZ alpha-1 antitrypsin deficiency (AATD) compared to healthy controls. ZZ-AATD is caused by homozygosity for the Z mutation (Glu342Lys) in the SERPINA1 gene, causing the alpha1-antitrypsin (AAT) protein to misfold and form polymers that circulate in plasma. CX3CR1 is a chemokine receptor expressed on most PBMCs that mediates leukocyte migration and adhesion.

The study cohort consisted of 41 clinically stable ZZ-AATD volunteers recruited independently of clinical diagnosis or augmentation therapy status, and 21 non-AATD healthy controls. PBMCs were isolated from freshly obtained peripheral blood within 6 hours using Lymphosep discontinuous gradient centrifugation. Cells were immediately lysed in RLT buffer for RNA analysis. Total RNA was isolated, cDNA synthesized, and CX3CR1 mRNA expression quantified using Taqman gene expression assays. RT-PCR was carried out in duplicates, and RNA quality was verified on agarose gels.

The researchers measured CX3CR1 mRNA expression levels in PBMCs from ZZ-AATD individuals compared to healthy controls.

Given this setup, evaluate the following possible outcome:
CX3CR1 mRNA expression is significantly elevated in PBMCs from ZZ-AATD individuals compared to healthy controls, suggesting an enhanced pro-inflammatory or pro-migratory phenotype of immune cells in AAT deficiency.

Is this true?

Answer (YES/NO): NO